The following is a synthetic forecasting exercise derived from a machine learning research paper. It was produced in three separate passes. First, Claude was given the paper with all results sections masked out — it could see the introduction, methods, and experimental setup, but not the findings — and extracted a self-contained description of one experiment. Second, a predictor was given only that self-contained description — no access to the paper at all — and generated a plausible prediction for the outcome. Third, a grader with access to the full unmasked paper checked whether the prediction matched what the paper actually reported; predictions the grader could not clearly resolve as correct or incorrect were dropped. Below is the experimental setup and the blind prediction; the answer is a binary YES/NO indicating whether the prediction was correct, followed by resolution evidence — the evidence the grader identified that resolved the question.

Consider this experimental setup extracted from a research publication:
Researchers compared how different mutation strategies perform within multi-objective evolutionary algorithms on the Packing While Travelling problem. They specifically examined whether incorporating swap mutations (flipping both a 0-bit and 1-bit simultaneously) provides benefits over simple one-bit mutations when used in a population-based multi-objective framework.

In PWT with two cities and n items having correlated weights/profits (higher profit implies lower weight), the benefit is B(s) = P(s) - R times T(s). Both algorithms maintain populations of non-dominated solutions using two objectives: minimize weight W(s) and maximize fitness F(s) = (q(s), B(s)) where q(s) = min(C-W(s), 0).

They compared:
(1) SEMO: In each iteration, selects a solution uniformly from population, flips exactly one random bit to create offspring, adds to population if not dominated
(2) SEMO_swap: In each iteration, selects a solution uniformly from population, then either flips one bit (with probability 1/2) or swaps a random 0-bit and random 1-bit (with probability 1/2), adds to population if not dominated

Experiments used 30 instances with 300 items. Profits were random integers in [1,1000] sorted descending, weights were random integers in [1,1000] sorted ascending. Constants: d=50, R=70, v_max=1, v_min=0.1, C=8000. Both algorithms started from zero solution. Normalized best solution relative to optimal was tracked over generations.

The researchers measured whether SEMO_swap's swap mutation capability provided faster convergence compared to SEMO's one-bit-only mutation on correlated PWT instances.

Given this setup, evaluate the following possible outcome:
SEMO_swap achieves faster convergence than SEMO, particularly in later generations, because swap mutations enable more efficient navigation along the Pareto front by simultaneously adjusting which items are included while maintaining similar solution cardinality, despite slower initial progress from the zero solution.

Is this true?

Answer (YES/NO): NO